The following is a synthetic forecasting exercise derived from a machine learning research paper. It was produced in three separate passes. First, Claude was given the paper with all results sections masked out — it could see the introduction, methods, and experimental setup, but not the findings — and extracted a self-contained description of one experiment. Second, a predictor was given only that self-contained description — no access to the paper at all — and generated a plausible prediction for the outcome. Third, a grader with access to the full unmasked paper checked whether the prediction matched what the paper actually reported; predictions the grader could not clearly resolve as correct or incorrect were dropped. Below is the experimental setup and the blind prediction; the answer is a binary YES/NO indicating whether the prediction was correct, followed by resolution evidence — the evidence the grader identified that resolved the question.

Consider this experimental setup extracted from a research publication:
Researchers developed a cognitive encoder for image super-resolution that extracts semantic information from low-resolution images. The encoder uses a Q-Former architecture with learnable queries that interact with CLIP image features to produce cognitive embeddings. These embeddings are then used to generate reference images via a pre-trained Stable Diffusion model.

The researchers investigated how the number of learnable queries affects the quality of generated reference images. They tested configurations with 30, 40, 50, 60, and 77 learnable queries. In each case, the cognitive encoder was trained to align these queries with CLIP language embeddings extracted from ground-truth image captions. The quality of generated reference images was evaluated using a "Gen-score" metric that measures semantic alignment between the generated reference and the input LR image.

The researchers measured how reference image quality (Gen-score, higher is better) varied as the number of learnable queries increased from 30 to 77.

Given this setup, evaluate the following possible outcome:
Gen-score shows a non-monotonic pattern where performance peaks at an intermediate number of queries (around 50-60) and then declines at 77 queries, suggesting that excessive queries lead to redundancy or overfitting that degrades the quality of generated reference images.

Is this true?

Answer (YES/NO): YES